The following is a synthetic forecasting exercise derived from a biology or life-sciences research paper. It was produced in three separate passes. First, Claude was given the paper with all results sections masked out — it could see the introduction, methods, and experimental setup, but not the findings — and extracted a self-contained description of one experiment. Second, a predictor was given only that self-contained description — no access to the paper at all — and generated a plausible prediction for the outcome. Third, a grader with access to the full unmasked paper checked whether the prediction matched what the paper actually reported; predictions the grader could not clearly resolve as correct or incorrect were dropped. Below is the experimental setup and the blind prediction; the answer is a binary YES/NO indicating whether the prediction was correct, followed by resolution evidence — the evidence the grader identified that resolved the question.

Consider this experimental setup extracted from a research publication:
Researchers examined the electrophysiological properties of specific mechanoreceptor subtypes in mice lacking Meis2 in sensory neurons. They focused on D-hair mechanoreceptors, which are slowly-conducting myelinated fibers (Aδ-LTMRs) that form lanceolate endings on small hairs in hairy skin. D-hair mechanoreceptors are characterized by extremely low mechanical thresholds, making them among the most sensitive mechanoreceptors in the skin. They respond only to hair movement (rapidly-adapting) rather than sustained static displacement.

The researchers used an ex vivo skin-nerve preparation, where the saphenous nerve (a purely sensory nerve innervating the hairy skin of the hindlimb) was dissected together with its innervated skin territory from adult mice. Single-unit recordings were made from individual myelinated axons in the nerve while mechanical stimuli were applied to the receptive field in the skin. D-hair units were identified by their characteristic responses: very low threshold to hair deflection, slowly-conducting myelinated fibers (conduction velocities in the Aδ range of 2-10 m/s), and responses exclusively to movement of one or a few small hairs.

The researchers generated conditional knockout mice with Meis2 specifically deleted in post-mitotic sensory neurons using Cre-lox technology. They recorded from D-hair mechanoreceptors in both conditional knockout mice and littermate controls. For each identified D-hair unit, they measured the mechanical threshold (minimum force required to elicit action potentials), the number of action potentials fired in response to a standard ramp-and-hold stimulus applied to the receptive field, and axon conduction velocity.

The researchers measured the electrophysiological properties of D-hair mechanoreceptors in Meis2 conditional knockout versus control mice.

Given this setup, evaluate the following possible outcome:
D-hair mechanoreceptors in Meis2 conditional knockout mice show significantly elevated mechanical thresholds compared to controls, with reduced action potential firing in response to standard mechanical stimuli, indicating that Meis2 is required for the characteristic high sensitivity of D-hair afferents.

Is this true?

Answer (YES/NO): NO